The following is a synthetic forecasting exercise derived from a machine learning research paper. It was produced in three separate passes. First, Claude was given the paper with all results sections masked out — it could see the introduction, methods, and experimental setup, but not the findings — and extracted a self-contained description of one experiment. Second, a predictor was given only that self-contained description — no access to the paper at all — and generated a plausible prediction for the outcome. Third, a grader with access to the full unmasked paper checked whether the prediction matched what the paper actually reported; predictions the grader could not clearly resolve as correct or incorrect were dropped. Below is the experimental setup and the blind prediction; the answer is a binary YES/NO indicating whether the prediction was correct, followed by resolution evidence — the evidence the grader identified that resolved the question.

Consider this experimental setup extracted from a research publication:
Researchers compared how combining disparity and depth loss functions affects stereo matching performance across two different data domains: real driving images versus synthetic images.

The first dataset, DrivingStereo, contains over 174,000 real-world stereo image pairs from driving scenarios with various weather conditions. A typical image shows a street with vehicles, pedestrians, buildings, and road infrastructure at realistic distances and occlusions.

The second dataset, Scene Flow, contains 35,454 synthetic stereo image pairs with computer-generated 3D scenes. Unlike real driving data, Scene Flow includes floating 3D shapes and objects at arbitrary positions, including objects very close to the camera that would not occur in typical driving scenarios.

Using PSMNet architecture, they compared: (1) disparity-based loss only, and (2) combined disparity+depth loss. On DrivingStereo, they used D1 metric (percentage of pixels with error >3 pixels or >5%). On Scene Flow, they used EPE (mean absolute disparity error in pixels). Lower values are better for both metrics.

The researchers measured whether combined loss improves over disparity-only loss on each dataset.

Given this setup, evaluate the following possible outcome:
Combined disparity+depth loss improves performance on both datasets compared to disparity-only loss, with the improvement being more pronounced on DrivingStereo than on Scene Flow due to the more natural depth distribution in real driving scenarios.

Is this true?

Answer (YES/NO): YES